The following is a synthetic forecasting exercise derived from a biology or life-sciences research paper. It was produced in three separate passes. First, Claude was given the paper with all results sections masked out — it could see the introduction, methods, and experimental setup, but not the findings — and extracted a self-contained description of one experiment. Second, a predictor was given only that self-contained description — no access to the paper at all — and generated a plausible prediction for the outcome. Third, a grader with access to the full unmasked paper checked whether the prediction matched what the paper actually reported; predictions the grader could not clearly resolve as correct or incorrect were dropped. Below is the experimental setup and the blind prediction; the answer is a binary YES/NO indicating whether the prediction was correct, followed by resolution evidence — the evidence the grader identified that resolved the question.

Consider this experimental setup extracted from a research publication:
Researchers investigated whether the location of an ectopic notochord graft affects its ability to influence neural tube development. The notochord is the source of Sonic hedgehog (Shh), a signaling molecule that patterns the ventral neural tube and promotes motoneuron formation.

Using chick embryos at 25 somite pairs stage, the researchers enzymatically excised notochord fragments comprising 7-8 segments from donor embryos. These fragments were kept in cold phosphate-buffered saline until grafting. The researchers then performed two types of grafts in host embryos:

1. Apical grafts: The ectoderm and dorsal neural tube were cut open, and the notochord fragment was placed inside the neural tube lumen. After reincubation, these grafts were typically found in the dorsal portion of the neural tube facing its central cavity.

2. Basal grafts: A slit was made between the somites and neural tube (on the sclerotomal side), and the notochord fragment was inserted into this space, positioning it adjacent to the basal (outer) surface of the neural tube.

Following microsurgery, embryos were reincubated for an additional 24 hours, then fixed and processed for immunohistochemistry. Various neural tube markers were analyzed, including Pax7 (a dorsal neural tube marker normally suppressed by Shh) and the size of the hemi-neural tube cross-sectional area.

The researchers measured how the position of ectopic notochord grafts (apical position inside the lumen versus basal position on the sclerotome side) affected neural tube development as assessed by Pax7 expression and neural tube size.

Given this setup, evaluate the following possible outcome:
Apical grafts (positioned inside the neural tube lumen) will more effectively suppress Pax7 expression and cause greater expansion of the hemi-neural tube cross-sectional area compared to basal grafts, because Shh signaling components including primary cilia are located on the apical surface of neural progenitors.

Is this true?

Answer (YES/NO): NO